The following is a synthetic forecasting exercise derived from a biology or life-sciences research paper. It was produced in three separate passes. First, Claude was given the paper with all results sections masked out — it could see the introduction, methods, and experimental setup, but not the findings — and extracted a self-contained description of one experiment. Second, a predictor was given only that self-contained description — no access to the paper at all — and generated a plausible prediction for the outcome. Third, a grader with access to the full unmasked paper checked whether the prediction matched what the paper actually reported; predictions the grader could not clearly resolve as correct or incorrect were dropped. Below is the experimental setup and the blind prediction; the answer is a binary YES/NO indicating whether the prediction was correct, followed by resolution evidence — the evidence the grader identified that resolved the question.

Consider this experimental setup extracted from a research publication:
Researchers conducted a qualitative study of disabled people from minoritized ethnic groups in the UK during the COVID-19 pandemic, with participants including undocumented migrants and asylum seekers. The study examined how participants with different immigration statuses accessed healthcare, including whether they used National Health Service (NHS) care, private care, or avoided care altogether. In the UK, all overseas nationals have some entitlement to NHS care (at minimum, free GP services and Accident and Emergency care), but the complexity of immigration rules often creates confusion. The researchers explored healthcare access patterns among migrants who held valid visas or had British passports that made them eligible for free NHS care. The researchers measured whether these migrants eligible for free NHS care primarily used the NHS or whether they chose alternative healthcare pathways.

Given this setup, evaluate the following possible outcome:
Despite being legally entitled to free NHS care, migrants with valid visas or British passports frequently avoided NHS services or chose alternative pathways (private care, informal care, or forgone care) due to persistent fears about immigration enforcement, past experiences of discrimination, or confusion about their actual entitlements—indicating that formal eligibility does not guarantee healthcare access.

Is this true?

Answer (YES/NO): YES